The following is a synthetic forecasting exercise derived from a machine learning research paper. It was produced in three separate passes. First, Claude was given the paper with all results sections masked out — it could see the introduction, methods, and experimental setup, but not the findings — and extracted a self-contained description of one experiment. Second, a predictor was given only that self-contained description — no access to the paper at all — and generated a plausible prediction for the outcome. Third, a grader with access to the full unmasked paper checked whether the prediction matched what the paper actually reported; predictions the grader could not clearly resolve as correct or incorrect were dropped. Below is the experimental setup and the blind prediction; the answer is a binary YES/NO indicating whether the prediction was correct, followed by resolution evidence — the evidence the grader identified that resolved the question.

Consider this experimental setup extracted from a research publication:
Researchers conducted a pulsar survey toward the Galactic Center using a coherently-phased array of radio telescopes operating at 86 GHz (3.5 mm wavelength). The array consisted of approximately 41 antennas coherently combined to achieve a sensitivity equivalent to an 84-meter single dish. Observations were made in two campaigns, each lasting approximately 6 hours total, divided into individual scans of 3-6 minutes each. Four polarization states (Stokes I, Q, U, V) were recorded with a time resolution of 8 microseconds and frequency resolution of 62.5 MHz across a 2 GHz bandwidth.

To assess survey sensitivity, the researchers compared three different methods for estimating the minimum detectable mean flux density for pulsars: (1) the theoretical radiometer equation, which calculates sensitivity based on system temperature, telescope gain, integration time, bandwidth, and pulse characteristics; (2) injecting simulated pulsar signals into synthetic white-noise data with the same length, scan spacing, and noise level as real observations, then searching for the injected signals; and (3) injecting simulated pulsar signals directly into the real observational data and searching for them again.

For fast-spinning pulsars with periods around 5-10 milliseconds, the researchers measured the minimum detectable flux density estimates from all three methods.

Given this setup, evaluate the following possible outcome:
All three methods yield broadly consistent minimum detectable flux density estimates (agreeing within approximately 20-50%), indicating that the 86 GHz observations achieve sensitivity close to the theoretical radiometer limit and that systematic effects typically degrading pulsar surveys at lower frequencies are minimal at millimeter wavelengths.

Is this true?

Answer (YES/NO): YES